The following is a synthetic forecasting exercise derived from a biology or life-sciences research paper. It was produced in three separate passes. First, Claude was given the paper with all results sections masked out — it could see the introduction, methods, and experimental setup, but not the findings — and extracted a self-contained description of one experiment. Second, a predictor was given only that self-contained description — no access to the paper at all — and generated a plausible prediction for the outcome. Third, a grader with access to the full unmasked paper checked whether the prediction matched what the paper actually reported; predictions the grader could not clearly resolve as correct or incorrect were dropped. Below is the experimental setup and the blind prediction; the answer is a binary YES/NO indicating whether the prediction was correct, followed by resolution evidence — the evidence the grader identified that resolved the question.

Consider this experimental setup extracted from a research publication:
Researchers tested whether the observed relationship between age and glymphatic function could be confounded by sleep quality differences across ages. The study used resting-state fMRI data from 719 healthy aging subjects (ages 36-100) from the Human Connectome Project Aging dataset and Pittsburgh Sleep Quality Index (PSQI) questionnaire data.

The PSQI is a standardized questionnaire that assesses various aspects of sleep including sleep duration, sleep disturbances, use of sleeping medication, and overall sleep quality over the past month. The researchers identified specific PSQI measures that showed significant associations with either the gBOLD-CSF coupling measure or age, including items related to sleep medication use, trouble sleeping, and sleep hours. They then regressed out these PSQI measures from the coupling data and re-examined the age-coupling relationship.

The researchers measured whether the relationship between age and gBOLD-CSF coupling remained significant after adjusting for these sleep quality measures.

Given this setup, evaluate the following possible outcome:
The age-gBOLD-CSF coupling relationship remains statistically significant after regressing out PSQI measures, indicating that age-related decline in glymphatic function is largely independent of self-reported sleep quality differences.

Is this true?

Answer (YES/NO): YES